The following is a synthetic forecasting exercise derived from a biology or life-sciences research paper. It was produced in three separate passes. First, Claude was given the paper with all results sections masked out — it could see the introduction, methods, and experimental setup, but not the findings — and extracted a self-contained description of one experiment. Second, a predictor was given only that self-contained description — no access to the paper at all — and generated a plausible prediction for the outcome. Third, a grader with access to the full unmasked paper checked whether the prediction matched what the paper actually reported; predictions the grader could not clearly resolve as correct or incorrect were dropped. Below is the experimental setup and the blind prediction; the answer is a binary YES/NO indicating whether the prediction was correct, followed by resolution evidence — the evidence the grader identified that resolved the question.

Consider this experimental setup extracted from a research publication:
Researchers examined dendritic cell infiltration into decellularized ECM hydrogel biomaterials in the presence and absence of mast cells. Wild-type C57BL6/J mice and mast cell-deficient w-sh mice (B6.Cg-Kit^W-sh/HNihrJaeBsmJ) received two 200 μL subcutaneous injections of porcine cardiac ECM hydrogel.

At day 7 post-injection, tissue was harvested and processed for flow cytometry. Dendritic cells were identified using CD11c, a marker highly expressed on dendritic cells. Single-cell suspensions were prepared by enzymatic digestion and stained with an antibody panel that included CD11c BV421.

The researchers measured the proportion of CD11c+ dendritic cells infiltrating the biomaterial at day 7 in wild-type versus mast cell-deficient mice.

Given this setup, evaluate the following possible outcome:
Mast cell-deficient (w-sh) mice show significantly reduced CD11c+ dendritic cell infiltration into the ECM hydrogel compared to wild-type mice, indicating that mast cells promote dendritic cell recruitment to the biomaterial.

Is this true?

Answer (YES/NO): NO